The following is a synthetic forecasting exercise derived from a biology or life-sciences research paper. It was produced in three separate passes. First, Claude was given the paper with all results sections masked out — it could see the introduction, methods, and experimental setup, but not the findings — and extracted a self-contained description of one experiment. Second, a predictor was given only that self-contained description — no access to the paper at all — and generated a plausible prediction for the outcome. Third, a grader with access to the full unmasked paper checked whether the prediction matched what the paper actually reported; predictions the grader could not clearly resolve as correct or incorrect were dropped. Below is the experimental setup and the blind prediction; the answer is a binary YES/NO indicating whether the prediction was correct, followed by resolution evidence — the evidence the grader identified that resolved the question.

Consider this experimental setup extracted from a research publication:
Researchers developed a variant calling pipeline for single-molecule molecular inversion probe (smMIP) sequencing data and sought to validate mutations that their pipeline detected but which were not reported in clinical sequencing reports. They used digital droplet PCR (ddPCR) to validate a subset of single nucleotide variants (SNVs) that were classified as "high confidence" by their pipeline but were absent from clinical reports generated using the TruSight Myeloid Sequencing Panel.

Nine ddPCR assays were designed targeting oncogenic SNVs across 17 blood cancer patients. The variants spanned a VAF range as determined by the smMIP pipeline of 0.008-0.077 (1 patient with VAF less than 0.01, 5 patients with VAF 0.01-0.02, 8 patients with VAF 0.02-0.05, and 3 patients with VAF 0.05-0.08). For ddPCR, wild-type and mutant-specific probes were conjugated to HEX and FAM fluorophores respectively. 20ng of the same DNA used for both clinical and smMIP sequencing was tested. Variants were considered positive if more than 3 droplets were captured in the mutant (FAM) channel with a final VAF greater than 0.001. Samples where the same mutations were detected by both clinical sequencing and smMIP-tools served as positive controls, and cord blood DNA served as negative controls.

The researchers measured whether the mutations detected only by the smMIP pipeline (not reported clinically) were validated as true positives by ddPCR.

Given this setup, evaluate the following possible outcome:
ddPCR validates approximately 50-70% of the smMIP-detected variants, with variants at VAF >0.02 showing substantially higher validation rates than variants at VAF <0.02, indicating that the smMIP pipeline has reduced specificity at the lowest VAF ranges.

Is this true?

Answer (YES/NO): NO